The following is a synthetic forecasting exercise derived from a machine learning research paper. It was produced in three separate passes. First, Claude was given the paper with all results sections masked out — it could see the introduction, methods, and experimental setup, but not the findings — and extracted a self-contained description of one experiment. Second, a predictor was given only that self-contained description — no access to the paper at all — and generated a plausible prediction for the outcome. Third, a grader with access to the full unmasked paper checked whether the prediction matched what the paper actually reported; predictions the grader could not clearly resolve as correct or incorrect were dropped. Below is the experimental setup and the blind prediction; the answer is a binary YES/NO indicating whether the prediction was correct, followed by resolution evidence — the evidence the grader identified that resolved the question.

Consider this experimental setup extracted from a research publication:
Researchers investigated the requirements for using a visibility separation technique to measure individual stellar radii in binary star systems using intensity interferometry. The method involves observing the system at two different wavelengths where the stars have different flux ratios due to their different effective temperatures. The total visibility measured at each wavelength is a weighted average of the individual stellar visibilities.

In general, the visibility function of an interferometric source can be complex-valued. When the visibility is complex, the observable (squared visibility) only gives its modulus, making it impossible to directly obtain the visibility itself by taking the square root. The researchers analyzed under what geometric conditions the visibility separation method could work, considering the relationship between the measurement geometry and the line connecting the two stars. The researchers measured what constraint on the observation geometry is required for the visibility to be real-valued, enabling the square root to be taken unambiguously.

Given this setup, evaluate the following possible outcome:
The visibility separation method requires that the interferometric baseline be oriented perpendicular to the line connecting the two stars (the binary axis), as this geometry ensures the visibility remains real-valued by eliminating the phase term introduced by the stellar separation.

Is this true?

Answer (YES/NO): YES